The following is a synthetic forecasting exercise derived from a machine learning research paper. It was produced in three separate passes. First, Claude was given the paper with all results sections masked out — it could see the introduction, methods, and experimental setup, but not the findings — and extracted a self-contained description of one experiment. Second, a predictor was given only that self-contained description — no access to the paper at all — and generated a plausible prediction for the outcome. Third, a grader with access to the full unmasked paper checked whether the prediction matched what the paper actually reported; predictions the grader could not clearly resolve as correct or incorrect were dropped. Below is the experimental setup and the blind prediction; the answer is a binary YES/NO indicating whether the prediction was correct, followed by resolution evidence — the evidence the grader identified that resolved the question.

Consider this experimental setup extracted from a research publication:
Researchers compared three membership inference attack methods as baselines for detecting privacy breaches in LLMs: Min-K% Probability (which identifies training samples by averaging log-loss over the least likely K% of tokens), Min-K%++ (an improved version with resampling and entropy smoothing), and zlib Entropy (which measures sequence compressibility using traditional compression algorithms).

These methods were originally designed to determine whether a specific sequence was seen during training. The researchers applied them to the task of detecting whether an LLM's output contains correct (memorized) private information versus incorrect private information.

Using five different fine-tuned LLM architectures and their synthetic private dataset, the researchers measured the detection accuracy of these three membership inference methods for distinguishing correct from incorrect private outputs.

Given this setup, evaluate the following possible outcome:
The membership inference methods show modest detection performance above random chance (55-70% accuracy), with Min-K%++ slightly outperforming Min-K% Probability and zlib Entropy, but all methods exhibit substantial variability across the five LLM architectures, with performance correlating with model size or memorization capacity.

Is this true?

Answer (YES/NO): NO